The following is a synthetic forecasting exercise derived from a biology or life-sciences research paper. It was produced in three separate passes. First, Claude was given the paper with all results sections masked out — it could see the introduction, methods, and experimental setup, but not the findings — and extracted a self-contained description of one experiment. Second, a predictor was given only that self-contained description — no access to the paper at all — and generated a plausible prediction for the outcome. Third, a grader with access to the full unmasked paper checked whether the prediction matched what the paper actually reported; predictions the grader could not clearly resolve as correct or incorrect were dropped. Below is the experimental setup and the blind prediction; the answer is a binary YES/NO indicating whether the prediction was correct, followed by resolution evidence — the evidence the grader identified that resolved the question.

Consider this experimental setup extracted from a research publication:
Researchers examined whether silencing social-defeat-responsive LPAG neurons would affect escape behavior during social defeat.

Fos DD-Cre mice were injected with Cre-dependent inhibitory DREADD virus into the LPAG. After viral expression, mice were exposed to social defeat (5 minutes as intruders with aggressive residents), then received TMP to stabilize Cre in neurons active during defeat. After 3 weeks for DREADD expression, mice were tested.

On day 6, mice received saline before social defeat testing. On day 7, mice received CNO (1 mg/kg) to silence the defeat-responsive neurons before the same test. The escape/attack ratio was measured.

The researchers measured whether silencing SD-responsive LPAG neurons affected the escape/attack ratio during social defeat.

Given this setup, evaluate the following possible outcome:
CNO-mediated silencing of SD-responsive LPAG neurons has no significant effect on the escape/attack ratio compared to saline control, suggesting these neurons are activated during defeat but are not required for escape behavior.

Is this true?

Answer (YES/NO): NO